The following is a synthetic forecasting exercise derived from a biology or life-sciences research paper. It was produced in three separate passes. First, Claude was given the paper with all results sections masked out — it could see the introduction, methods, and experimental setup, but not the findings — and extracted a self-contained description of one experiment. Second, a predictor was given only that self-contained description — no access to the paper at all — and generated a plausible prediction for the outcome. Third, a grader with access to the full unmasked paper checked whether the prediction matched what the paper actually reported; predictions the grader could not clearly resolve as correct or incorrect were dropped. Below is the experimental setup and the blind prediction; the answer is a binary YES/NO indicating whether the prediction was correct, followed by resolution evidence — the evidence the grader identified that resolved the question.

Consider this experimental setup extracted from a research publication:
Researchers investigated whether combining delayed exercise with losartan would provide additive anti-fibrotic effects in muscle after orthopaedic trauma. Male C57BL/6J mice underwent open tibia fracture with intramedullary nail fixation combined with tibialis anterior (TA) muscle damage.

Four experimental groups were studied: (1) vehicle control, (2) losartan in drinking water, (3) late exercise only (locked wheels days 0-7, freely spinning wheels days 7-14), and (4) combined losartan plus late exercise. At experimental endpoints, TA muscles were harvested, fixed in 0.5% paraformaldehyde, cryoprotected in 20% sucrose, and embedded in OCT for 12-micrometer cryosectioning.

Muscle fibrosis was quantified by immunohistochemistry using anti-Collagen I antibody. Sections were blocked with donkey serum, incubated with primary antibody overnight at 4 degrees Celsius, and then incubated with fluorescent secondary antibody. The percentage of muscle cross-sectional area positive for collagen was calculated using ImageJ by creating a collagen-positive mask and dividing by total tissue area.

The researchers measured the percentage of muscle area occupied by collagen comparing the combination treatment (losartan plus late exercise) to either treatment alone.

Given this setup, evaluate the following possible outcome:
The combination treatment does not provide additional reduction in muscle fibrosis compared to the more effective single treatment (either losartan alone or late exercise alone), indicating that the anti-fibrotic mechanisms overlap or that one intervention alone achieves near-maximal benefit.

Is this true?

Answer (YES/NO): YES